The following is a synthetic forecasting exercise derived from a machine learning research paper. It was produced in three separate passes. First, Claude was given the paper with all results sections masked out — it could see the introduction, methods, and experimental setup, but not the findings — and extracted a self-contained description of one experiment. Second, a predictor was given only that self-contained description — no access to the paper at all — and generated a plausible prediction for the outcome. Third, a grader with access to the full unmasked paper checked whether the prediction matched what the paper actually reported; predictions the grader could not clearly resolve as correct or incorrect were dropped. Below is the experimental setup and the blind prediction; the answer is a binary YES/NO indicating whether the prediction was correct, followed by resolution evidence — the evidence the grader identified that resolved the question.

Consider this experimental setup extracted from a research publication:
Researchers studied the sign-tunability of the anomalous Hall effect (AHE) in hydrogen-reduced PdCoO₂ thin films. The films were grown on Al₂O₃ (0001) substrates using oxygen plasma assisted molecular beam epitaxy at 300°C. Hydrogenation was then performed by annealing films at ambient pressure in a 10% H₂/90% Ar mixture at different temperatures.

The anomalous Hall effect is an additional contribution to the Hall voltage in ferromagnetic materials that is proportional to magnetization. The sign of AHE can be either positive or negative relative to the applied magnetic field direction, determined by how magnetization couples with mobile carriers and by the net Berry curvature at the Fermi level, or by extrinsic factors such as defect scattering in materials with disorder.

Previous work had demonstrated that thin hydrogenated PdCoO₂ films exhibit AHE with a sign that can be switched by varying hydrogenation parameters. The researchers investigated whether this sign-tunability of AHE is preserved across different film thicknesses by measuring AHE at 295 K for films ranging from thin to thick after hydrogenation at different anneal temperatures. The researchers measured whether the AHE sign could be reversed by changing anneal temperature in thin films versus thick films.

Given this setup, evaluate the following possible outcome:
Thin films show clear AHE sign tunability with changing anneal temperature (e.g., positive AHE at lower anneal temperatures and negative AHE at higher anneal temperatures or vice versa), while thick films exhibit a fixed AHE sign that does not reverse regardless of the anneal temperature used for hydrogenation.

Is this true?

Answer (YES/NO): YES